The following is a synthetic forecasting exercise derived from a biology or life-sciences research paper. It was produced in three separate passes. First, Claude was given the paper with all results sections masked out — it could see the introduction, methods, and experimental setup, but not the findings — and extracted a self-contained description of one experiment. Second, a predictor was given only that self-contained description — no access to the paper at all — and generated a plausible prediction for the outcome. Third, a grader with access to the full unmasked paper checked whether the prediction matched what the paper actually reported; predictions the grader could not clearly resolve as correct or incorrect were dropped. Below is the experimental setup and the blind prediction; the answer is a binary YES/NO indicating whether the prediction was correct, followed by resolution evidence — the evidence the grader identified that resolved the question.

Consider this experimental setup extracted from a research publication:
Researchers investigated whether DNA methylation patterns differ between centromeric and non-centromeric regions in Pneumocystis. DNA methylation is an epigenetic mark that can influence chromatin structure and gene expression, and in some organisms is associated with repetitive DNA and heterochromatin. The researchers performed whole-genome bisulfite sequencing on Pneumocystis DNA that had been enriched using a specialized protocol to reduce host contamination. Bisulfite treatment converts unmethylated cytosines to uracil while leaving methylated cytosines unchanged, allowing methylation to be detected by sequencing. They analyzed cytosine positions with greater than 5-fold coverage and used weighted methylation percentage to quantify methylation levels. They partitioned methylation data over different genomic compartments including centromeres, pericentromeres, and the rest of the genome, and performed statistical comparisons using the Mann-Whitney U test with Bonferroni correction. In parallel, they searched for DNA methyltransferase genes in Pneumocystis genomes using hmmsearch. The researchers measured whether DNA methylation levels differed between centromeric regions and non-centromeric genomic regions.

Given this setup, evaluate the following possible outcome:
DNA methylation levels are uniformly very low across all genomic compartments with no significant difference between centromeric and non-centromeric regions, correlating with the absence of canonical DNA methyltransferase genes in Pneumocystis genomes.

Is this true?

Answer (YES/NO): YES